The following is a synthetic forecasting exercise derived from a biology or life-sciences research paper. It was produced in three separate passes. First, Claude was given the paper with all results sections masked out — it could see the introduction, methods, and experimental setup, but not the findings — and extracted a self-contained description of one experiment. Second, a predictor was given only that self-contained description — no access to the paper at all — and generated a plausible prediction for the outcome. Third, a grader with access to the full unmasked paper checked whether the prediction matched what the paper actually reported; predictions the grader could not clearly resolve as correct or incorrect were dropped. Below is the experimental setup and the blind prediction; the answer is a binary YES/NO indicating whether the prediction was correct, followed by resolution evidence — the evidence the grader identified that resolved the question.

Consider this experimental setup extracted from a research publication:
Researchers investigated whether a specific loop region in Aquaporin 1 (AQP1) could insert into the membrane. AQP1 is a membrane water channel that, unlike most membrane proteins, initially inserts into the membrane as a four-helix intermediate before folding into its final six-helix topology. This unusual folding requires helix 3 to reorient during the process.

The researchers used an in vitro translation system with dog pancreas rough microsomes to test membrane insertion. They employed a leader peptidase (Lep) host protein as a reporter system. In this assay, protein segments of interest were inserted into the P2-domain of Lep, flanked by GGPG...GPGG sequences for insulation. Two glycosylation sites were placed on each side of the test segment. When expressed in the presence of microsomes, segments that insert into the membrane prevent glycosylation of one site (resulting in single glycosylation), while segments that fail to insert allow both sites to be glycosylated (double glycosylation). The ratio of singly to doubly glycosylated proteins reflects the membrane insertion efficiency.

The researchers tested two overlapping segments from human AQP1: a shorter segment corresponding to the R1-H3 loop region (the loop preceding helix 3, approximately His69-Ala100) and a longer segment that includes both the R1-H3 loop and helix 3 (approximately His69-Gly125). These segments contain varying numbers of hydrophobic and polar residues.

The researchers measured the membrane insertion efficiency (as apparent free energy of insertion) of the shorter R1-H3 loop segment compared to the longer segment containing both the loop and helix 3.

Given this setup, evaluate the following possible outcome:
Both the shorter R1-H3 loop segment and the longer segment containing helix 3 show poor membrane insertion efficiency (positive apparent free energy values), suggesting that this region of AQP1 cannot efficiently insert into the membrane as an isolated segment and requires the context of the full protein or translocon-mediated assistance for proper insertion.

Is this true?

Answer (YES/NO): NO